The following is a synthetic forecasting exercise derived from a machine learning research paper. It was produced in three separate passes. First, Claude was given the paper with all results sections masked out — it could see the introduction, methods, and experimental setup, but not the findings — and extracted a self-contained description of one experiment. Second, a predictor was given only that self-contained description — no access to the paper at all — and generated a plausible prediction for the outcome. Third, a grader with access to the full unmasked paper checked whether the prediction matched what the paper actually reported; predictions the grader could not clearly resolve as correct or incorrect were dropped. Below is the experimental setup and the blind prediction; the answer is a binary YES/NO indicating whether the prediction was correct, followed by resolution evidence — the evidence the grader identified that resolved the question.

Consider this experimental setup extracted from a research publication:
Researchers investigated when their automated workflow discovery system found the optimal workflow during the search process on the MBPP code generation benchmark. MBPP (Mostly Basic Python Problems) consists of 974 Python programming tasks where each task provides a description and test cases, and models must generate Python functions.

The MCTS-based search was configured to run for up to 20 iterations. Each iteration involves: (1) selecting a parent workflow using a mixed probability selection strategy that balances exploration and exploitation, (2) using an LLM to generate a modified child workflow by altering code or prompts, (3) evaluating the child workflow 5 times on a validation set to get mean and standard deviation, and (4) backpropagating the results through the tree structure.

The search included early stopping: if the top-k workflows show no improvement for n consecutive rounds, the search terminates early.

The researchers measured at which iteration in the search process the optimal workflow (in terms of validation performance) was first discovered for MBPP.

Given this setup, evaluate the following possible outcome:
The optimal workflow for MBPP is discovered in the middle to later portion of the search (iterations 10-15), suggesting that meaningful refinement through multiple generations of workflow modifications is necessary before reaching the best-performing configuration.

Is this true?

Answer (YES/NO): YES